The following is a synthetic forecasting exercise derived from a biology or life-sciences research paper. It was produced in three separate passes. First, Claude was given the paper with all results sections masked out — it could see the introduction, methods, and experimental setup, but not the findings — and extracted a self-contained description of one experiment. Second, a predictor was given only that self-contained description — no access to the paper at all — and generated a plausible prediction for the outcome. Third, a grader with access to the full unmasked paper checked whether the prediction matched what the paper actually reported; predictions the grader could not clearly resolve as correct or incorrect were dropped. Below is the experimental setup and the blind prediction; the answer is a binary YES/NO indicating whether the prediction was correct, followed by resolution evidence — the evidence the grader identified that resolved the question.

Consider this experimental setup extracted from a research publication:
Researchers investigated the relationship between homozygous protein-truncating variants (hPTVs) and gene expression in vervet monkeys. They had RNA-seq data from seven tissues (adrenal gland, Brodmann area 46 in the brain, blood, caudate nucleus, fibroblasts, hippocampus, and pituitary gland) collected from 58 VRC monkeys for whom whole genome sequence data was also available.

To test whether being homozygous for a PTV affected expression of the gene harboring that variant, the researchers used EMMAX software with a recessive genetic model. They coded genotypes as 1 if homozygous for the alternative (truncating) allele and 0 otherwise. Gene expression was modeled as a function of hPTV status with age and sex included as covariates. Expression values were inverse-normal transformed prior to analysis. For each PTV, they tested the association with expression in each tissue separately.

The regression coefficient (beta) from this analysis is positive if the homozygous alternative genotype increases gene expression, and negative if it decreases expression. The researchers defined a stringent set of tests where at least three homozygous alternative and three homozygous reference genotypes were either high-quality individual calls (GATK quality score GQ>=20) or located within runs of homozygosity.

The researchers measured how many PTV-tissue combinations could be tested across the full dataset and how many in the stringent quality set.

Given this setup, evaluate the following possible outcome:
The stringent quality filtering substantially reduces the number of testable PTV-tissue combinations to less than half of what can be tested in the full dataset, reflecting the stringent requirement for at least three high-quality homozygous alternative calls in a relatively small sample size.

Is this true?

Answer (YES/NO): YES